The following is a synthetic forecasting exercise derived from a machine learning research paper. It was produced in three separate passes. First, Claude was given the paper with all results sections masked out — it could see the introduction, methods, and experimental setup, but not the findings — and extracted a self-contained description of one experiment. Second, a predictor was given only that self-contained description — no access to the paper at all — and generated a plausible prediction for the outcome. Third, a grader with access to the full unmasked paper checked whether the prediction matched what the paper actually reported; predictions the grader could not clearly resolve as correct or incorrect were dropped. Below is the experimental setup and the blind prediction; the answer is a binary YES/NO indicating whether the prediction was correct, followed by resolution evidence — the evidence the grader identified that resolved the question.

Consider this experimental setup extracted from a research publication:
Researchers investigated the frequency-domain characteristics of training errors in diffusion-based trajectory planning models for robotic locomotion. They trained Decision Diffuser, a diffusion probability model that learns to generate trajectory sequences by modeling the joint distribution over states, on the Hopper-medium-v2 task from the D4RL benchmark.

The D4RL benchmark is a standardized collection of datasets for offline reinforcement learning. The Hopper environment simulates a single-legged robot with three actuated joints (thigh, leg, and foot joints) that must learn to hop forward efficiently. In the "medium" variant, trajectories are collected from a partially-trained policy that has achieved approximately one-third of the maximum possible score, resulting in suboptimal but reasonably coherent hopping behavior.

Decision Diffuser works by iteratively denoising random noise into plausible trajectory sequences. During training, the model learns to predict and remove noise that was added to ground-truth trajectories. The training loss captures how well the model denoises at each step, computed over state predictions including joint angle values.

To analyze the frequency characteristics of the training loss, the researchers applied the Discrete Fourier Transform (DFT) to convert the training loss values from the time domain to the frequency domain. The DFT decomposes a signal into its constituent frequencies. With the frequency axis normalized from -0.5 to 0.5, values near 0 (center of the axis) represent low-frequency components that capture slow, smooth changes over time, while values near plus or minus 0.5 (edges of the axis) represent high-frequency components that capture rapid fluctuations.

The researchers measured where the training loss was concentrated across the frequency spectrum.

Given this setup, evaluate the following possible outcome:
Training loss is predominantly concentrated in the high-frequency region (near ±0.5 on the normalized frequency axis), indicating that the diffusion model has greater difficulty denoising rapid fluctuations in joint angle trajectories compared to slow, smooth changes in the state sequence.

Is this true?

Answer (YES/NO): NO